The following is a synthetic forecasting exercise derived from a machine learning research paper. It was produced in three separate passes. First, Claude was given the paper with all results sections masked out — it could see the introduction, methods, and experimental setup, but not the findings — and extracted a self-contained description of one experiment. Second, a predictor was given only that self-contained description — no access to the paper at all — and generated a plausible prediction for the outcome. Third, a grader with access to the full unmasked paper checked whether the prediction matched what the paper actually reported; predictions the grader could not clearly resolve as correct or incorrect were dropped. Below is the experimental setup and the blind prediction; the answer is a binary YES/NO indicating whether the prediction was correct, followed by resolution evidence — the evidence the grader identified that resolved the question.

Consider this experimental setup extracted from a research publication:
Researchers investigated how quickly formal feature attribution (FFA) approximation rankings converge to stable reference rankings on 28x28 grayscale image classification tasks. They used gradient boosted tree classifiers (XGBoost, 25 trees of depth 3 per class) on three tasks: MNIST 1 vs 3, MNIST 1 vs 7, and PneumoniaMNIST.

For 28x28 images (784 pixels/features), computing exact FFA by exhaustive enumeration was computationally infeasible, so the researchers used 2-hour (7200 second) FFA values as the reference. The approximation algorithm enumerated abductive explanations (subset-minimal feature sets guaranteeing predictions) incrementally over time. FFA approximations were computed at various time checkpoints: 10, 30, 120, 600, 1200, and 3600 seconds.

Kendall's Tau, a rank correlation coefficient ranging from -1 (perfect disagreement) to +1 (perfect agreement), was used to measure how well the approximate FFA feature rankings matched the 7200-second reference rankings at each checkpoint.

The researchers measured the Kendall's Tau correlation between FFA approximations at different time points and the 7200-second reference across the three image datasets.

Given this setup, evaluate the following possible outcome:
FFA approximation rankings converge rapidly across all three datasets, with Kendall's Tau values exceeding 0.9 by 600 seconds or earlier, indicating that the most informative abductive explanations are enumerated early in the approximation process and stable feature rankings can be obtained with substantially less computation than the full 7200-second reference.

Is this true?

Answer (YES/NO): NO